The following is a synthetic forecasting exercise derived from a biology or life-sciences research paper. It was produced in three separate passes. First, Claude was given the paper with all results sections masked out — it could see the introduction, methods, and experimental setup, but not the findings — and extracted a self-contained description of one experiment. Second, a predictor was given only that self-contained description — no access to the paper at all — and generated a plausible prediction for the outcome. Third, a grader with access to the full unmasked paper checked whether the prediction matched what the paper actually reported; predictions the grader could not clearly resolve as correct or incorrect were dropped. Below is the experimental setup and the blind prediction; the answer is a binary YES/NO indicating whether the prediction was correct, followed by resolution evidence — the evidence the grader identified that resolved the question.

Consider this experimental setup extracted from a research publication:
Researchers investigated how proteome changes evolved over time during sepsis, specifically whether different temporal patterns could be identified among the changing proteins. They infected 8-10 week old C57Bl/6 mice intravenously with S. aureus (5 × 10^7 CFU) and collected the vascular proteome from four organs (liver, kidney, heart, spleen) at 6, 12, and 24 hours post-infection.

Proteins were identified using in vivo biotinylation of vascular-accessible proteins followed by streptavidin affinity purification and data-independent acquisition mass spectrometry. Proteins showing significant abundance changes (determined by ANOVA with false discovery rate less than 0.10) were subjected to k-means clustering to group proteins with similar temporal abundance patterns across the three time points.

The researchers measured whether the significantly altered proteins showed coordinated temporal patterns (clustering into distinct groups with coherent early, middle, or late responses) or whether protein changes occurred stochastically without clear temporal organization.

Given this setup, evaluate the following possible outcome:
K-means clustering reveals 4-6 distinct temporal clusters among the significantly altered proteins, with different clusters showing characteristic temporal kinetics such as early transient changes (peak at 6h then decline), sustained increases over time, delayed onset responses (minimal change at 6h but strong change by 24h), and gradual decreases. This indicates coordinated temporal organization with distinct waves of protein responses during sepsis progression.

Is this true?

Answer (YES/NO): NO